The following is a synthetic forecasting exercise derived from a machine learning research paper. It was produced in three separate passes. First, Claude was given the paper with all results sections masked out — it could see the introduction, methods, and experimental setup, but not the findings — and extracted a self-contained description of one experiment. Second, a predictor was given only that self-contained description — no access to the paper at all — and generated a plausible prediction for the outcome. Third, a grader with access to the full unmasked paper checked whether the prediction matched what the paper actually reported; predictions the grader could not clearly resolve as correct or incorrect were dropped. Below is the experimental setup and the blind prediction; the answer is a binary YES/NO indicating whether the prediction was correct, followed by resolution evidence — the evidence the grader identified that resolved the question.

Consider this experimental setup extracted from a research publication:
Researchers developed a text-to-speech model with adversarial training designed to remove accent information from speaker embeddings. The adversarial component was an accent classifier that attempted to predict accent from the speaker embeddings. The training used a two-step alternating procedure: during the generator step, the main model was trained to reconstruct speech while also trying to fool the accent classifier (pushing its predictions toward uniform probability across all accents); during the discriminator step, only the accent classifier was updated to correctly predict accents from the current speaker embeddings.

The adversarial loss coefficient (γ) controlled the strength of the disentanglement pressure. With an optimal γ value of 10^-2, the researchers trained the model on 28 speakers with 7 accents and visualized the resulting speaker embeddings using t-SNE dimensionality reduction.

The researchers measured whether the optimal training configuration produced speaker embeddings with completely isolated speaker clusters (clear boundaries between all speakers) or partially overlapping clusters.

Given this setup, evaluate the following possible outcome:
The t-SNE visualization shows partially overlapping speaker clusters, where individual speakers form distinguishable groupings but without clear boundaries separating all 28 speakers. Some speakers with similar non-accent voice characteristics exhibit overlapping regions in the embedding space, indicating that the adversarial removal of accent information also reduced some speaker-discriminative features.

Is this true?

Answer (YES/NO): YES